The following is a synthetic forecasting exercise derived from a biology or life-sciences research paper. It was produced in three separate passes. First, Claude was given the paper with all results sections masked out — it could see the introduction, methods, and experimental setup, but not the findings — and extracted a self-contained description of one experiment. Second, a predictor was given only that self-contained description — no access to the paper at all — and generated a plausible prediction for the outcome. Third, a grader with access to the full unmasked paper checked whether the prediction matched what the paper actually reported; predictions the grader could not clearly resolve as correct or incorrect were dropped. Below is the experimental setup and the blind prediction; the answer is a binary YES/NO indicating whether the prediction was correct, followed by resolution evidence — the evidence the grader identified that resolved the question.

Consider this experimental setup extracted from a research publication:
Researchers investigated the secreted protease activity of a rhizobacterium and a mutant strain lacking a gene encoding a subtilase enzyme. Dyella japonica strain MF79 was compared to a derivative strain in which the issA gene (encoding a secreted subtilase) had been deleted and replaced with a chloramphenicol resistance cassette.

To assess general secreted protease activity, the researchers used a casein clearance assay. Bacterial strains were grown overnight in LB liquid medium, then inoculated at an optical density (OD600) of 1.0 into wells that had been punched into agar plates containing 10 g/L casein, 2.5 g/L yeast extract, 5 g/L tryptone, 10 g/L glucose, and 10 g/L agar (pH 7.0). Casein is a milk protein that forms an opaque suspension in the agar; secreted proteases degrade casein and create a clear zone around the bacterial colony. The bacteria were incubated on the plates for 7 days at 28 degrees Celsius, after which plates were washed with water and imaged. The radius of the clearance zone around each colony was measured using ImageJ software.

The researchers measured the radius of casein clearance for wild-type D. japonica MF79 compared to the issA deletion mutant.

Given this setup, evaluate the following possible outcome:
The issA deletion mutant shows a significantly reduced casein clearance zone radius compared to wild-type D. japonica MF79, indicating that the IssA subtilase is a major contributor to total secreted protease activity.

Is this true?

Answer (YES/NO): YES